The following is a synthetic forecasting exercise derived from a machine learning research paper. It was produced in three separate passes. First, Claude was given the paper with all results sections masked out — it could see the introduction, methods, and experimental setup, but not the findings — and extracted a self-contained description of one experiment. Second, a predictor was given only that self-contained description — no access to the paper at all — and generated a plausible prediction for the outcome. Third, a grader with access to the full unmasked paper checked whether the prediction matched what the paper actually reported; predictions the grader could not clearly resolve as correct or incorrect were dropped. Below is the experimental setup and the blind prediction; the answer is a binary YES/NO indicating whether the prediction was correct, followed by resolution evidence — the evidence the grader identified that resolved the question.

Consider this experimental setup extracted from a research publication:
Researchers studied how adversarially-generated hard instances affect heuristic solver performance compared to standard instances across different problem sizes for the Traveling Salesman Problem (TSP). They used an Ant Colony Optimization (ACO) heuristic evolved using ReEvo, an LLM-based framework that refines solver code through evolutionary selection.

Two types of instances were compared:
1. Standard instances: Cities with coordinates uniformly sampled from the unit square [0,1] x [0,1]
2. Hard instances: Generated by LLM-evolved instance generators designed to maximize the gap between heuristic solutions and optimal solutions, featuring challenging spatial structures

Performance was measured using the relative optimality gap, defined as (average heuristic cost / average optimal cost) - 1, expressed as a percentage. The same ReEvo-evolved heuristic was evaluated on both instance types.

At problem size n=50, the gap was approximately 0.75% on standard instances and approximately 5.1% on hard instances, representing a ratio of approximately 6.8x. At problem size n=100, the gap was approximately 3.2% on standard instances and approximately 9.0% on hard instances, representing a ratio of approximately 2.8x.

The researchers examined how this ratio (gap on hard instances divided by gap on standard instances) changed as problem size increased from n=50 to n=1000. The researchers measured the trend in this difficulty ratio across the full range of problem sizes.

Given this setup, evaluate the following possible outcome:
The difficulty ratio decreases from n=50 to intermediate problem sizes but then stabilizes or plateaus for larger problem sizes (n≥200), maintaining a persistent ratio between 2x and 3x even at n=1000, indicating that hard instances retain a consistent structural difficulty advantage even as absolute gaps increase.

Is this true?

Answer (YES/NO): NO